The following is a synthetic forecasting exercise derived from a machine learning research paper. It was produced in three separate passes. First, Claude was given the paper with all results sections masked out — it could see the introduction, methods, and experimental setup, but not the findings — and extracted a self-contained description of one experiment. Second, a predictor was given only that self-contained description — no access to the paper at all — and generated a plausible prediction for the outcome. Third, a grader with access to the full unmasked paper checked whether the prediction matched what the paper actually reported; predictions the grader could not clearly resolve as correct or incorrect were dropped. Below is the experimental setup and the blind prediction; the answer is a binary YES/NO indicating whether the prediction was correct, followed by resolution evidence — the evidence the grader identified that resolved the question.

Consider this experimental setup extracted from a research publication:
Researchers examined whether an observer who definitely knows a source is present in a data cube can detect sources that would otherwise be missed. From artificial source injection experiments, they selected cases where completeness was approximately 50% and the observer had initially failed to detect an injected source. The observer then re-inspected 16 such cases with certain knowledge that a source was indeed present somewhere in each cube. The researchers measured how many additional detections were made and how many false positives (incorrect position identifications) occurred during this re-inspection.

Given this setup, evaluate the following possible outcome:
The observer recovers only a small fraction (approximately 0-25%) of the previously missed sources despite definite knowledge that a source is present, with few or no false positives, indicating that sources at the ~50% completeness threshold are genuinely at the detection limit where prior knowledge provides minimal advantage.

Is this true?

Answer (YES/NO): NO